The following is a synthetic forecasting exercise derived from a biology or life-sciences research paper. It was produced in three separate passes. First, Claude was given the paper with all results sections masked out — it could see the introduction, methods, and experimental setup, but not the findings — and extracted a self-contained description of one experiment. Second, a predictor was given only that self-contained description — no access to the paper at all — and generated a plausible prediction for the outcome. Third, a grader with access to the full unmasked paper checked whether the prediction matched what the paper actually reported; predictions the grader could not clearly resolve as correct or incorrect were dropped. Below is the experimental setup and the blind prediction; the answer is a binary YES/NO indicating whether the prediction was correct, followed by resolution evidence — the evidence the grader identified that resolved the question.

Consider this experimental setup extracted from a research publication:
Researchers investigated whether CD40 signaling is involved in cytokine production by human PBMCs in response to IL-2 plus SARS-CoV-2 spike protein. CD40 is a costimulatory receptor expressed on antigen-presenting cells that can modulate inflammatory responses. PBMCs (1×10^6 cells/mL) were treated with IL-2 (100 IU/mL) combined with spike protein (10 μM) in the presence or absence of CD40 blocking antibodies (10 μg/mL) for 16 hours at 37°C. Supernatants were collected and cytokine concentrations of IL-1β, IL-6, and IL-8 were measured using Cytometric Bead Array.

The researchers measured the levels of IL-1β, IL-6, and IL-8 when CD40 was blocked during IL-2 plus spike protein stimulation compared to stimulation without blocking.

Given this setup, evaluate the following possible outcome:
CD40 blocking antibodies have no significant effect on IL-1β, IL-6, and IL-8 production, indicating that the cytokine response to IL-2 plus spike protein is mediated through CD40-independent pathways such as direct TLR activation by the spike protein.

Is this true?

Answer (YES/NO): NO